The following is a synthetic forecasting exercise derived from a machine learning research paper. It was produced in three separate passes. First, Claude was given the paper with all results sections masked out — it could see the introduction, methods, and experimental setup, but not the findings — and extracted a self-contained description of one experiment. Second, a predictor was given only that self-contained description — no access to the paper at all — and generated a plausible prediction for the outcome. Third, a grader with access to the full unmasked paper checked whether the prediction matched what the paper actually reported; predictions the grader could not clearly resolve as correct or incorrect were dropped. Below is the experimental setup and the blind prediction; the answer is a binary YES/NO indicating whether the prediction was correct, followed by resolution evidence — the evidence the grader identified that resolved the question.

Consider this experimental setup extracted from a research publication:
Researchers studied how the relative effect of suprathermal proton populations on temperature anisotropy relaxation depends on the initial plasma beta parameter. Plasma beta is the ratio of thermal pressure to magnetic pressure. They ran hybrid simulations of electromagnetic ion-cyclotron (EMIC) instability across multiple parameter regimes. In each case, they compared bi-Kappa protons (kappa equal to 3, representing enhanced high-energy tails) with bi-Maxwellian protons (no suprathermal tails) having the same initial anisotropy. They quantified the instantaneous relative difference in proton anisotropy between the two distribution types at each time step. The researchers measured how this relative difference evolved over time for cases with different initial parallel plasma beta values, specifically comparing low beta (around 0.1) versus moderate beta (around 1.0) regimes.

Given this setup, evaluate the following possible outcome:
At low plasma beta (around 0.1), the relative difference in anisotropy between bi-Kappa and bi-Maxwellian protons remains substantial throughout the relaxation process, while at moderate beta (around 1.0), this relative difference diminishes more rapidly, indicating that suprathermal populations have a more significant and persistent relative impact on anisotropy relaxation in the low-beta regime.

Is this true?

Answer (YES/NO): YES